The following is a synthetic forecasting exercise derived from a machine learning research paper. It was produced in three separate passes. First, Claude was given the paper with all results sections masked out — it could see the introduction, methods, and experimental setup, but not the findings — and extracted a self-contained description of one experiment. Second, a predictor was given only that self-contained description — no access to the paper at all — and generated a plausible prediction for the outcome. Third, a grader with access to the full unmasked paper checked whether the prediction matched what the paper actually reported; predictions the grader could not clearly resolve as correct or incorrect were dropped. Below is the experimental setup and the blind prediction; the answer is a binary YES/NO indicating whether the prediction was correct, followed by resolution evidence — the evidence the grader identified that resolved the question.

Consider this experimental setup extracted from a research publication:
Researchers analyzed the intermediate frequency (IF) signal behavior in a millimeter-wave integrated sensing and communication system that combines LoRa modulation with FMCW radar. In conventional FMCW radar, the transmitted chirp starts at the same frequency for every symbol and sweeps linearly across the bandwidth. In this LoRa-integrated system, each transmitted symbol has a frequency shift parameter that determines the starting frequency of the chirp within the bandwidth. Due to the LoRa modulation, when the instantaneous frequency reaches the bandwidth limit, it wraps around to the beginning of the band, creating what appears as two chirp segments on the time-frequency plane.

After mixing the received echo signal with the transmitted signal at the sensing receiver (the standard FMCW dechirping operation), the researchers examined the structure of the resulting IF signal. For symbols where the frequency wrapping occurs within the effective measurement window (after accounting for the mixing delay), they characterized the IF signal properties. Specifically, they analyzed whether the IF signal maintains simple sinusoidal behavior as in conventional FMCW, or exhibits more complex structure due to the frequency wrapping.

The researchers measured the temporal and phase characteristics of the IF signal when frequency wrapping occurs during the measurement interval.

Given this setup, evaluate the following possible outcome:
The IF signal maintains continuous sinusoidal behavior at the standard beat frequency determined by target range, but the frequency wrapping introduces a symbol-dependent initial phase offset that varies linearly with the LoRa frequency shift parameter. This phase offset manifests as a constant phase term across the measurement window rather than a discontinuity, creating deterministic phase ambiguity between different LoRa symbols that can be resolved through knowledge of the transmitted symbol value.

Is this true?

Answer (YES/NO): NO